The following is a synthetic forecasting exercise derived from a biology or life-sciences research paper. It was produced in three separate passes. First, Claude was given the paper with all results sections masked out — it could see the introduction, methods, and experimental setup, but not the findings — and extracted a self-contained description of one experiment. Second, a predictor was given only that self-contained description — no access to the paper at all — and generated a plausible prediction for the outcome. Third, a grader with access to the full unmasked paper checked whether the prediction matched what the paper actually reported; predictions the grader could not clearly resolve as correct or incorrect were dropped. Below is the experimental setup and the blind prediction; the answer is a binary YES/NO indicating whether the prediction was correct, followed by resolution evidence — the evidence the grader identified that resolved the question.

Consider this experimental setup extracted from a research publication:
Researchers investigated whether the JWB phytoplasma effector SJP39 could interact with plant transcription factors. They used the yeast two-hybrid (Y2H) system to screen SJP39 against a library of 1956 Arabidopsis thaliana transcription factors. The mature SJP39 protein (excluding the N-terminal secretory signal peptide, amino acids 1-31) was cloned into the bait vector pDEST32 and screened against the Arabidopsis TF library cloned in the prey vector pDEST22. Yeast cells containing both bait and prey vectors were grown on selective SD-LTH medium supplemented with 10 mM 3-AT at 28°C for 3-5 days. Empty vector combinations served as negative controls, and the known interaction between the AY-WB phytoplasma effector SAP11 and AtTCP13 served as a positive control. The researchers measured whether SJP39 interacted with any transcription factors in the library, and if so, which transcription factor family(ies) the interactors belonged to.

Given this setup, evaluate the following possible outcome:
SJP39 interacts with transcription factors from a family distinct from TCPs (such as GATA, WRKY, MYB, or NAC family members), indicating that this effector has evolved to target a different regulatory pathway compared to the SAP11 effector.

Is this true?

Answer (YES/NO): NO